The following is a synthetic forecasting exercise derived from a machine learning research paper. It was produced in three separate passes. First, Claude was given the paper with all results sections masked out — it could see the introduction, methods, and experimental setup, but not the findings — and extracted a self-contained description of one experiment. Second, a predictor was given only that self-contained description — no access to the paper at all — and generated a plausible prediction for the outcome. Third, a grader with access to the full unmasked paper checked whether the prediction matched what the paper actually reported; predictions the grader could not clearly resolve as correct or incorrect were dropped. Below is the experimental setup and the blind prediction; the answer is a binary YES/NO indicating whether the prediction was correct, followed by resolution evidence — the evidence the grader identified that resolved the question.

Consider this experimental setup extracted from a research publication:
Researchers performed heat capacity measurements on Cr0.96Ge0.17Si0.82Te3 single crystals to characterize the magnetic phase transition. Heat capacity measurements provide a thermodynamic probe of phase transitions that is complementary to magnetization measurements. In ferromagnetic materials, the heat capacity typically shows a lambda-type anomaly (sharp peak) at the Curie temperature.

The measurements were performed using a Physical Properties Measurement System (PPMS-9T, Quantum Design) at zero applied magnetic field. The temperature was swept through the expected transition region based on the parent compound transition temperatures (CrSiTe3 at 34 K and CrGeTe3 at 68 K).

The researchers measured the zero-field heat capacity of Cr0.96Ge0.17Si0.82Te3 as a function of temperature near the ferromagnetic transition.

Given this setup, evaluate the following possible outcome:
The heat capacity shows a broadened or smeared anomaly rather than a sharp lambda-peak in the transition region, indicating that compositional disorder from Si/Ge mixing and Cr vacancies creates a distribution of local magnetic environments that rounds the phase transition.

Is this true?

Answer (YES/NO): NO